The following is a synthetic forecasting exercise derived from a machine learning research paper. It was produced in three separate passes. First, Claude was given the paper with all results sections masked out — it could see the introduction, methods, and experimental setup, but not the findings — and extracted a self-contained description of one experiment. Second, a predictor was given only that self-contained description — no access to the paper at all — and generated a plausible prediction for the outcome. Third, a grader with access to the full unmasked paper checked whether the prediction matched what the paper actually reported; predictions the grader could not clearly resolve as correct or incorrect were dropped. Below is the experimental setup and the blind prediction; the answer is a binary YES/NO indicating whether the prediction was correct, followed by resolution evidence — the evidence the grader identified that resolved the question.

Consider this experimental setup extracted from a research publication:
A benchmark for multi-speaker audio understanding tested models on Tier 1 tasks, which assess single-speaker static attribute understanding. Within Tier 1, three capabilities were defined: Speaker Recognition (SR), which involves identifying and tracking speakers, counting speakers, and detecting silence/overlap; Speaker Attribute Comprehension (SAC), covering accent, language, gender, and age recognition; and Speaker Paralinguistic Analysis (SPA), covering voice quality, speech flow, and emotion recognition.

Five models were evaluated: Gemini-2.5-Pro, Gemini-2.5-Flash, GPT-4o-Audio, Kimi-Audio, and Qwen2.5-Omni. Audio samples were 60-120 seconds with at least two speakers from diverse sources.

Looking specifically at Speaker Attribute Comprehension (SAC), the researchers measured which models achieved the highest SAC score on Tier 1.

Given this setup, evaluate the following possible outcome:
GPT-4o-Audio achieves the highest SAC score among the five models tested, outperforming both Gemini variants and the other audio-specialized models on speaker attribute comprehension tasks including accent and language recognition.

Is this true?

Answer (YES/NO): NO